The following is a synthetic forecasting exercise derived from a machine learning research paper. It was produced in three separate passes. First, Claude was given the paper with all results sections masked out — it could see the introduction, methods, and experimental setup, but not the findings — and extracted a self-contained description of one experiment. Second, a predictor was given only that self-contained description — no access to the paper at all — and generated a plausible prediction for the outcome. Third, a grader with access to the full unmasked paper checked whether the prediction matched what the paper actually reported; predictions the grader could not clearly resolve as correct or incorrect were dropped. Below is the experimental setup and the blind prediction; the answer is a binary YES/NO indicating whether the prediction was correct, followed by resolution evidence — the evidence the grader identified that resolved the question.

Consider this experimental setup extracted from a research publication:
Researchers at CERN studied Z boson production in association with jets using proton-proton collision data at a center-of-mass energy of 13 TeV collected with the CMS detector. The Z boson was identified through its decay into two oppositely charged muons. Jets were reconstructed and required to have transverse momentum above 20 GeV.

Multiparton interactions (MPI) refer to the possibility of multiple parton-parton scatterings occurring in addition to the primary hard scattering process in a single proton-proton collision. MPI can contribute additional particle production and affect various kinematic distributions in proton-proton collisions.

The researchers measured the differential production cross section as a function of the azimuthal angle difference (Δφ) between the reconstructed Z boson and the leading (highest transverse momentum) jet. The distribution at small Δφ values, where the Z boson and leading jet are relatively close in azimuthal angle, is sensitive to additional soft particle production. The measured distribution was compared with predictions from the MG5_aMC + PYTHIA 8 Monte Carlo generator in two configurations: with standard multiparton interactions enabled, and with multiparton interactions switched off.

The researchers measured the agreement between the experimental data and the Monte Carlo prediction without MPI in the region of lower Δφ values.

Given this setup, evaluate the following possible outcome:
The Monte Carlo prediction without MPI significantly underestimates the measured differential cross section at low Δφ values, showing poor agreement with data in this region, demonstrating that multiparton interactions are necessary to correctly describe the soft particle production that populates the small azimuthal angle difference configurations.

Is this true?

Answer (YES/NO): YES